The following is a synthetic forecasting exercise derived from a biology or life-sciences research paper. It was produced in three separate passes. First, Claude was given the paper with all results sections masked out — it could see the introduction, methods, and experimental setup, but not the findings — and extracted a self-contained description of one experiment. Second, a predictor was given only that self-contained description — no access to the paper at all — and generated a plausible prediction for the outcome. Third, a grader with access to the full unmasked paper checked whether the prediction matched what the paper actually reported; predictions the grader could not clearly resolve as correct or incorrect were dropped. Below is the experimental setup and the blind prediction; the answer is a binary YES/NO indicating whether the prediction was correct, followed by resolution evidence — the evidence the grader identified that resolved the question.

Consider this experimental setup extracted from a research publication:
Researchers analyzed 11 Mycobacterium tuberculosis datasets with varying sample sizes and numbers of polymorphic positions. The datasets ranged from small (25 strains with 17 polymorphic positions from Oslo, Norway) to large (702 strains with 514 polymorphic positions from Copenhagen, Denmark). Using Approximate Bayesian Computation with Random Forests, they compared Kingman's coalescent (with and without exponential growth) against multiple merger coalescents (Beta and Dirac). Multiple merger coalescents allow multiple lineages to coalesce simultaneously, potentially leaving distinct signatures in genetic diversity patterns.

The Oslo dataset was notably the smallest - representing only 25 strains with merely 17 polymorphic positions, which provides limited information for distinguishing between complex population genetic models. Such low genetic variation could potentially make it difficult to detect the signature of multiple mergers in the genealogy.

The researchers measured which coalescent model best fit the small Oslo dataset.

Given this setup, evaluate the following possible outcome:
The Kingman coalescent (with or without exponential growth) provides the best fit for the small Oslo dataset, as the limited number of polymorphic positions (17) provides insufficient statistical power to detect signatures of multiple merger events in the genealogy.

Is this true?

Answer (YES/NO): NO